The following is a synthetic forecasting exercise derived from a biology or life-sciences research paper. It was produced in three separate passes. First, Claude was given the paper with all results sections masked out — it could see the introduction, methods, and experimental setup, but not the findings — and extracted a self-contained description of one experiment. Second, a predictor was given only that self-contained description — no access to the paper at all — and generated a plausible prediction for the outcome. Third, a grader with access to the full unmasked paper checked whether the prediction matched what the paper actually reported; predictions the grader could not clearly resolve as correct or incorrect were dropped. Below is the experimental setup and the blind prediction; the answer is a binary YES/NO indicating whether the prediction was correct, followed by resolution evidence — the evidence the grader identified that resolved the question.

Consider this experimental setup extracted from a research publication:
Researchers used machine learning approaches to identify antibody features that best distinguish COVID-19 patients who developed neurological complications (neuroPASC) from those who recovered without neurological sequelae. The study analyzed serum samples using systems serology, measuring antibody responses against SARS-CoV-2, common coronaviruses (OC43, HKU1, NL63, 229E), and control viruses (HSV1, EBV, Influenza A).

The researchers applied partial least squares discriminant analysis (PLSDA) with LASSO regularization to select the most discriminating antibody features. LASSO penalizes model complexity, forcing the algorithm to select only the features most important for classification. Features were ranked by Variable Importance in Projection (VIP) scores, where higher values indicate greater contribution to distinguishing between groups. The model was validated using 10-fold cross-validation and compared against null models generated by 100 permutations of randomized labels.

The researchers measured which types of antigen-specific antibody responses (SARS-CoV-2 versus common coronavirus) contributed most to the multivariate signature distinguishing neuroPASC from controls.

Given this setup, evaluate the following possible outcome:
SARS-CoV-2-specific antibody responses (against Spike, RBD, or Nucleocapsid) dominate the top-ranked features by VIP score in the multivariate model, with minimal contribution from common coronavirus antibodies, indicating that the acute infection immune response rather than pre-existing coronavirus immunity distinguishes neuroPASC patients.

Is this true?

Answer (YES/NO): NO